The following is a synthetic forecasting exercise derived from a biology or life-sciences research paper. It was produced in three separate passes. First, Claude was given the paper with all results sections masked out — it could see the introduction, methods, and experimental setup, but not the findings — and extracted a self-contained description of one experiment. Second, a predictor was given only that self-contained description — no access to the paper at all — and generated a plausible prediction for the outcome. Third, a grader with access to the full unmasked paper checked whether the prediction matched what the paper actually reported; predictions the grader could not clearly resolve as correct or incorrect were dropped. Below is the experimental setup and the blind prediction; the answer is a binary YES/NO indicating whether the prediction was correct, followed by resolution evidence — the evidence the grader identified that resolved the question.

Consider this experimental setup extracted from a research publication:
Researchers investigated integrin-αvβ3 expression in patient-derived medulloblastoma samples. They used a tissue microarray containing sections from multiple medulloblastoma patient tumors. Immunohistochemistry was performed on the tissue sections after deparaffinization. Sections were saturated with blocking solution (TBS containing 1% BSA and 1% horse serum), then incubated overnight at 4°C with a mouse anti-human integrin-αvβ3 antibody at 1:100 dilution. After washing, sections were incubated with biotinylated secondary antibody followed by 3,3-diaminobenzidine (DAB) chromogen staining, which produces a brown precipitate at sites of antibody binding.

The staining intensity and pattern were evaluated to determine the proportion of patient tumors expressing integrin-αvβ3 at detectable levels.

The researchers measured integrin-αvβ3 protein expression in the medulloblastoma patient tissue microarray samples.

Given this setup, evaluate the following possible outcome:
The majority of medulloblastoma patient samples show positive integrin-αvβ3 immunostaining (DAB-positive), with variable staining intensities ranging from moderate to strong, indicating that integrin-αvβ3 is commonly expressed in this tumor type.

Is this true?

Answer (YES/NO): NO